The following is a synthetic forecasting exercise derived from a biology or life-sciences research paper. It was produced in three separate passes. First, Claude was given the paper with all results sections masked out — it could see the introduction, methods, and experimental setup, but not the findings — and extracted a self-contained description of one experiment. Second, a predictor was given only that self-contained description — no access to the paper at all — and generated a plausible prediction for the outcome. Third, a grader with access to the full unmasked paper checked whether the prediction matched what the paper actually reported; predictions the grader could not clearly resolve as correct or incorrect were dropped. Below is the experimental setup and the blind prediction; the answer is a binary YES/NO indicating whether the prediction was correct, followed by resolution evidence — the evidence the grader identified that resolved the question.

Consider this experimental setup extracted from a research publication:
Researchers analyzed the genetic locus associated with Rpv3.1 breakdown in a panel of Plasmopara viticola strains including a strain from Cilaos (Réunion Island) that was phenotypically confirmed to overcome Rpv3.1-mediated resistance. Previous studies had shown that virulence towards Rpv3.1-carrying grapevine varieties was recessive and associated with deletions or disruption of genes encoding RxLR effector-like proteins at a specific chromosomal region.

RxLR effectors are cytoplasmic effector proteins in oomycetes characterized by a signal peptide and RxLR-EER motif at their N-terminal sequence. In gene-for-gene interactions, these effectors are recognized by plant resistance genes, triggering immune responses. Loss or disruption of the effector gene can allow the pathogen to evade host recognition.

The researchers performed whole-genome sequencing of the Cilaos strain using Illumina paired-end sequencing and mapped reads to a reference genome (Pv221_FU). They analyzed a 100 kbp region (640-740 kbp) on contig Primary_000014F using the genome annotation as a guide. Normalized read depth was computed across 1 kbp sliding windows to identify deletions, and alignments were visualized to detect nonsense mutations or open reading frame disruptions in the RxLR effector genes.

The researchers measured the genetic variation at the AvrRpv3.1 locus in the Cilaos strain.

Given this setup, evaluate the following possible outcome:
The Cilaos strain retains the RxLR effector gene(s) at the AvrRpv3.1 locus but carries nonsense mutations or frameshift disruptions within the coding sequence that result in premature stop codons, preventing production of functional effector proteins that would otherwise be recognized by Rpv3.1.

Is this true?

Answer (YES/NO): NO